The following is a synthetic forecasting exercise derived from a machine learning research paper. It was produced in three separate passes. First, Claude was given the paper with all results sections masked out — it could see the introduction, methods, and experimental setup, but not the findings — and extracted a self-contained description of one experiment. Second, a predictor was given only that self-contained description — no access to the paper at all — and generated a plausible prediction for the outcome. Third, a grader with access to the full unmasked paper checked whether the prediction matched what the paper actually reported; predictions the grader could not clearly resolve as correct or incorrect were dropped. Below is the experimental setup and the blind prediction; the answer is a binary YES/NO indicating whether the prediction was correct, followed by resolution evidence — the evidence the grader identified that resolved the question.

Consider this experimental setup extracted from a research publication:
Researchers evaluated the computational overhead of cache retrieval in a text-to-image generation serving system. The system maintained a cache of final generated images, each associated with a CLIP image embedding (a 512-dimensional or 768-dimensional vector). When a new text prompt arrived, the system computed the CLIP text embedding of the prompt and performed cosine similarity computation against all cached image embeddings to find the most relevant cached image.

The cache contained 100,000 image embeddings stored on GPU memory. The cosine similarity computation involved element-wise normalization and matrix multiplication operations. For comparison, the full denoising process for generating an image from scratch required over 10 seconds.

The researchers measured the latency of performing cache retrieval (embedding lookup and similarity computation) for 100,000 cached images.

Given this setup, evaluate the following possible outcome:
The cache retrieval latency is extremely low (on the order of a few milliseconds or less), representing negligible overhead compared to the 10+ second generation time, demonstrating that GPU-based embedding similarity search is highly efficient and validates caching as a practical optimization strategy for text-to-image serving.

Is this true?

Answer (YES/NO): NO